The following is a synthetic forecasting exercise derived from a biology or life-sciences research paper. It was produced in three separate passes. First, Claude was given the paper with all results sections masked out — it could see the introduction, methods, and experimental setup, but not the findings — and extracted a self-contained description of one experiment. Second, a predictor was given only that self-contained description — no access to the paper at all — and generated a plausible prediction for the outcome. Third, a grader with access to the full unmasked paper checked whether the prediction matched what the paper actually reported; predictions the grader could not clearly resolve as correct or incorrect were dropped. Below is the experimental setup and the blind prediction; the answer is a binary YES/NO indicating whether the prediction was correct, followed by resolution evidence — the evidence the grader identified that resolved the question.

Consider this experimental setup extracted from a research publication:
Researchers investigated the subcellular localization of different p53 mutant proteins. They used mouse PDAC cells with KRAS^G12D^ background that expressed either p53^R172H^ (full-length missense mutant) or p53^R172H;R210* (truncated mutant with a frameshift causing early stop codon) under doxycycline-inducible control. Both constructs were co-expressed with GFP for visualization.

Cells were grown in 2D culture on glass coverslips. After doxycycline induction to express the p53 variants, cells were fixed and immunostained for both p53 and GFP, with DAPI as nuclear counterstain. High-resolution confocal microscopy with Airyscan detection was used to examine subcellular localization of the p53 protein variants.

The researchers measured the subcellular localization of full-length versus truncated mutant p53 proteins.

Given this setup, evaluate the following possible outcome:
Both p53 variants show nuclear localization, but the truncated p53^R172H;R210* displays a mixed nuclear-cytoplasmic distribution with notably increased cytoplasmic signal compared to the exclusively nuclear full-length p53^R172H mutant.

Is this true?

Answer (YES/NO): NO